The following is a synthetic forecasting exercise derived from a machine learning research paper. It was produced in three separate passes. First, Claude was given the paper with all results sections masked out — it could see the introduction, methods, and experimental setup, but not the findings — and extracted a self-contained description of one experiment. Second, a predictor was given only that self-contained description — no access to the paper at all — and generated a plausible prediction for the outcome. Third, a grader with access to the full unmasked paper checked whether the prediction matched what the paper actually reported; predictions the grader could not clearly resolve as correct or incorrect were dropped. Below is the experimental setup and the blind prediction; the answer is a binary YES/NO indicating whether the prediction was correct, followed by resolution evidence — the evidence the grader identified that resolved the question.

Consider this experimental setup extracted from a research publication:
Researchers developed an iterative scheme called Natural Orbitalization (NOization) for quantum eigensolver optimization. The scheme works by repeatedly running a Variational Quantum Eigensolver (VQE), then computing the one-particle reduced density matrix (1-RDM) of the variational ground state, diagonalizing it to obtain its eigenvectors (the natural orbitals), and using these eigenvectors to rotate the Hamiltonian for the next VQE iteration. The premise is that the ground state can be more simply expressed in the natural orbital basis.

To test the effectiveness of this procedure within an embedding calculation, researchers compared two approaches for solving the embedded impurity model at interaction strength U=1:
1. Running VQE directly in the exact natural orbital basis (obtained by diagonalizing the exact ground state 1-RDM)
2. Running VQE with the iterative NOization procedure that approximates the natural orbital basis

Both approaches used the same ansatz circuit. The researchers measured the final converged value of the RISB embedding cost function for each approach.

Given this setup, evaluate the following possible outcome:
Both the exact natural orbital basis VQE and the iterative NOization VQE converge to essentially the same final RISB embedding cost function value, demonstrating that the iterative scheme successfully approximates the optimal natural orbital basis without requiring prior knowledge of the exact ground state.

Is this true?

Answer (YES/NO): NO